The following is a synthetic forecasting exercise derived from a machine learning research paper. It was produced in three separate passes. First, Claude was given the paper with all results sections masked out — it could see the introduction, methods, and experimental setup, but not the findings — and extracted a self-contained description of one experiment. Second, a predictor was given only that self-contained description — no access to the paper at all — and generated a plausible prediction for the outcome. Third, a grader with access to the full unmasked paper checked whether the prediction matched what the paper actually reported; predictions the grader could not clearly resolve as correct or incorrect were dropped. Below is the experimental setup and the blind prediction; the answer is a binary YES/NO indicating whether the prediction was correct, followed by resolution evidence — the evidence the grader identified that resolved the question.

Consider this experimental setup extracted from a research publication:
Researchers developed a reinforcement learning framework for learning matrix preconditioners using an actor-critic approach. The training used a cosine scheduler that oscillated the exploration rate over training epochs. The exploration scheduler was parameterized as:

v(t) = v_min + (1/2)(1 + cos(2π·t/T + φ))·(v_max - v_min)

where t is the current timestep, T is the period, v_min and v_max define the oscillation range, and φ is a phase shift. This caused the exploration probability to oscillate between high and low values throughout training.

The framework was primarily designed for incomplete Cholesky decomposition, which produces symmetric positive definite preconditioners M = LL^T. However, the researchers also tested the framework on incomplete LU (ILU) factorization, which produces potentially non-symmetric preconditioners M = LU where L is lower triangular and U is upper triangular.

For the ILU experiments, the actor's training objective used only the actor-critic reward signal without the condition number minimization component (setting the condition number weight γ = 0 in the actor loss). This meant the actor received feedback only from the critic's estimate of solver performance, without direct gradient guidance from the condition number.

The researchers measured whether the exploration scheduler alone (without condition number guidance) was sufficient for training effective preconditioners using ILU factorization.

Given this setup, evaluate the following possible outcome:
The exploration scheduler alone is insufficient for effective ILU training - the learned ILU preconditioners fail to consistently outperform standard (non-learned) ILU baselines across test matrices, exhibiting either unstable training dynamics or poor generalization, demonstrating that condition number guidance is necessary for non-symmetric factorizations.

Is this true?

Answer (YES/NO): NO